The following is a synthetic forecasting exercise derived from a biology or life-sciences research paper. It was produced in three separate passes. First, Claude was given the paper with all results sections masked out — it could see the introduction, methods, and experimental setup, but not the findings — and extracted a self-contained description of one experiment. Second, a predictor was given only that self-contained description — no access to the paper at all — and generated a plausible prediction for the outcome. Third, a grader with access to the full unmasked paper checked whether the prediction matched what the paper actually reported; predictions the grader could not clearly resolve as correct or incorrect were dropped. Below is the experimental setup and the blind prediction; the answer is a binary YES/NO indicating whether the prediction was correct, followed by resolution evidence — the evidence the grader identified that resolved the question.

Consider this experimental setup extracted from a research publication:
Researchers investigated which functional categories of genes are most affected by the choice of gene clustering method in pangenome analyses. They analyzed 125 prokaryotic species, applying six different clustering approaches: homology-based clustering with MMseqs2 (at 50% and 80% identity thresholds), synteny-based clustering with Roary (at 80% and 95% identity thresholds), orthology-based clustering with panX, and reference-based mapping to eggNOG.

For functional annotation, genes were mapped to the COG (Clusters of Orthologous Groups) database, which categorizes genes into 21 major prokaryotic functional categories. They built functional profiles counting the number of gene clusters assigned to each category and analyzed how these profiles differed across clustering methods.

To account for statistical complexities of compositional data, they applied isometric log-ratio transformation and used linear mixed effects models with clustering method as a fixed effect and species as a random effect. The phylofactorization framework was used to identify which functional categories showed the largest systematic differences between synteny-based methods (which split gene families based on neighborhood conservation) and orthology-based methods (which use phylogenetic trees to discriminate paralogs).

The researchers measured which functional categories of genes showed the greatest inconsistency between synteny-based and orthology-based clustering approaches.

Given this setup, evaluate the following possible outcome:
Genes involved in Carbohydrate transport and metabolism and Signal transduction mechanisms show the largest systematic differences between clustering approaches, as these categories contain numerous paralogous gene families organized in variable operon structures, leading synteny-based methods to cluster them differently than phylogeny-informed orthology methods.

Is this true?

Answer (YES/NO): NO